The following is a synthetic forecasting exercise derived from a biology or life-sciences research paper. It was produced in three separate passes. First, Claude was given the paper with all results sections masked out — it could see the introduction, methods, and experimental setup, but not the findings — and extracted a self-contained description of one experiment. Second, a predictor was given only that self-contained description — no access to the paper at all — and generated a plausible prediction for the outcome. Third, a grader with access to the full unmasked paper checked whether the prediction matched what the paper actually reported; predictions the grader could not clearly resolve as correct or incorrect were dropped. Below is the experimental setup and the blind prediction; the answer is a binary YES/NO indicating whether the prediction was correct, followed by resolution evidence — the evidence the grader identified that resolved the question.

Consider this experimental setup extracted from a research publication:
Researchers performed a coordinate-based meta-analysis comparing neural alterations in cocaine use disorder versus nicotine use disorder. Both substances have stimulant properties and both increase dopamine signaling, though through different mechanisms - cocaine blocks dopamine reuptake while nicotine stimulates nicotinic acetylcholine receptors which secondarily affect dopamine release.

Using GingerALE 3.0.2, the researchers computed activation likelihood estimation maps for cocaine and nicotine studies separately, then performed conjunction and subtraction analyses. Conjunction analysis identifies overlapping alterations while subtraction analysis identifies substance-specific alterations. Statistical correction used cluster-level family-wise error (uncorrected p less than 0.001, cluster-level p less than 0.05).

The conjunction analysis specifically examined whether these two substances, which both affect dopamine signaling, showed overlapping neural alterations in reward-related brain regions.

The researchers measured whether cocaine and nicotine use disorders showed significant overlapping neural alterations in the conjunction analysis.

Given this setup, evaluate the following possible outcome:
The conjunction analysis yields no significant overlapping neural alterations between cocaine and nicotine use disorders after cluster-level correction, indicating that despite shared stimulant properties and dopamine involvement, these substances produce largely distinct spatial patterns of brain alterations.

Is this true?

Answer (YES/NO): NO